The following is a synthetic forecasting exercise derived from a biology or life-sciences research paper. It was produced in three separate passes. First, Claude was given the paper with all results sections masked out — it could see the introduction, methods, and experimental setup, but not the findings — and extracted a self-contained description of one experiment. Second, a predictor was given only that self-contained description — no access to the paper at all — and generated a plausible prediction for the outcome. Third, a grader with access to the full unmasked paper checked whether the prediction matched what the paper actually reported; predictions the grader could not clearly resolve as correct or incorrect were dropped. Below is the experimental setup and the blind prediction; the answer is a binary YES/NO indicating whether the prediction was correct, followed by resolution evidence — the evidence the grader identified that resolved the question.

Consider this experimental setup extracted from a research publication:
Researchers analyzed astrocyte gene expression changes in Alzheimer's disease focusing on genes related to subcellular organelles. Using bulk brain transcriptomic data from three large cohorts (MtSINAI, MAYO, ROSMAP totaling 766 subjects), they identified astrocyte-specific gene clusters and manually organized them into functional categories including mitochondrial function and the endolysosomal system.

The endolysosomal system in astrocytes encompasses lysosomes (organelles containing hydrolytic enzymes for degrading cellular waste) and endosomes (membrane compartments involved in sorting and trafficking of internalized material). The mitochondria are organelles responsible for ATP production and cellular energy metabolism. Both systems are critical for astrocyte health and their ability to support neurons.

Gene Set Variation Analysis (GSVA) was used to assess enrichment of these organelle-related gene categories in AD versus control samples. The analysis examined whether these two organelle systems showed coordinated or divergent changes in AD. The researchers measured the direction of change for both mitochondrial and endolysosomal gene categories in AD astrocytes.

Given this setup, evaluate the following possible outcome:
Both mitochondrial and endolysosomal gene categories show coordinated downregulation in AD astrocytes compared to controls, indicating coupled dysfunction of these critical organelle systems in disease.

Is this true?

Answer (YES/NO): YES